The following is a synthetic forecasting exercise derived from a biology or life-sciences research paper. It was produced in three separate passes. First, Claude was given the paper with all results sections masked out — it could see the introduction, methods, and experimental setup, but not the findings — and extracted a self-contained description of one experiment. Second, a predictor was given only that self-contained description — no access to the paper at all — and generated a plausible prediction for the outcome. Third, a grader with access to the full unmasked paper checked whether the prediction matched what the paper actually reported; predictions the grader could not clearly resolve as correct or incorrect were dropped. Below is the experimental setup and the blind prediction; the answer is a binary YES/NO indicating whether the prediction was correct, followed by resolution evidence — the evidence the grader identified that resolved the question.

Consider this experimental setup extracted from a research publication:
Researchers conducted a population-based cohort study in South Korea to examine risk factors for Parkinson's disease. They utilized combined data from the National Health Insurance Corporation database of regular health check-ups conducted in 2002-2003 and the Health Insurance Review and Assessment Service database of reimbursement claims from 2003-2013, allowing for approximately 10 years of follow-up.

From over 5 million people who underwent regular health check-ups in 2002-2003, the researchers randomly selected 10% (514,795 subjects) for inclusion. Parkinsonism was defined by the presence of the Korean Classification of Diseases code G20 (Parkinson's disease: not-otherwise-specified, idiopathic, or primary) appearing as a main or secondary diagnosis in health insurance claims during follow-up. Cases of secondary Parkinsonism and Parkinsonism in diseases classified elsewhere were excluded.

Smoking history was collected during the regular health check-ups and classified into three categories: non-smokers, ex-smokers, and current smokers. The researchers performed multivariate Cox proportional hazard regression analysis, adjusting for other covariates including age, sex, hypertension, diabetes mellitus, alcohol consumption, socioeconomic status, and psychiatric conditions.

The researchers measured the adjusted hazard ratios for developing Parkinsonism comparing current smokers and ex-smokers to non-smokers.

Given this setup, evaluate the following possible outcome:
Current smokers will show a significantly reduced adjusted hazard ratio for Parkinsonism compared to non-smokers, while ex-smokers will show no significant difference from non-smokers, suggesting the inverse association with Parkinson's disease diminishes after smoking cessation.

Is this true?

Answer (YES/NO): YES